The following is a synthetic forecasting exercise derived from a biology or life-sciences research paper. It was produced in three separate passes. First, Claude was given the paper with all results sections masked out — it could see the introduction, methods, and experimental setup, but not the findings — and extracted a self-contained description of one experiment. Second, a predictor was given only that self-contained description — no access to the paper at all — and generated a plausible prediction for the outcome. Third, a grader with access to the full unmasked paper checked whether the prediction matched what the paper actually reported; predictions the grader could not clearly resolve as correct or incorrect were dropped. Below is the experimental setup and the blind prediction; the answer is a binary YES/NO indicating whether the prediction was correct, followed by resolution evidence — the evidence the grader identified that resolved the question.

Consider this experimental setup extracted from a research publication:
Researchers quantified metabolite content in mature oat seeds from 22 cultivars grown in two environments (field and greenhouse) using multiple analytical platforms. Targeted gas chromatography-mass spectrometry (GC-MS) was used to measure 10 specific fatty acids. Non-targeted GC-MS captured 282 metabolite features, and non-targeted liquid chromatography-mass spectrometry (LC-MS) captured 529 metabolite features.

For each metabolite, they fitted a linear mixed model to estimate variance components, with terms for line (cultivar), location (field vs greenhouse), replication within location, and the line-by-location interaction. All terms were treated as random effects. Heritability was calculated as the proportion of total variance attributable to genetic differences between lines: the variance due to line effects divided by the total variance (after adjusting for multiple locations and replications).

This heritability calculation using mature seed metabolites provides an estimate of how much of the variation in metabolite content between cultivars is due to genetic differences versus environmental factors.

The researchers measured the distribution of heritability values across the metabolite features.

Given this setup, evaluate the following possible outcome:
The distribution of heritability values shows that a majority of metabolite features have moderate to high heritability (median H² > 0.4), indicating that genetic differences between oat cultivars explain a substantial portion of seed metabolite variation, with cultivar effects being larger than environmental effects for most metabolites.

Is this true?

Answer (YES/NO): YES